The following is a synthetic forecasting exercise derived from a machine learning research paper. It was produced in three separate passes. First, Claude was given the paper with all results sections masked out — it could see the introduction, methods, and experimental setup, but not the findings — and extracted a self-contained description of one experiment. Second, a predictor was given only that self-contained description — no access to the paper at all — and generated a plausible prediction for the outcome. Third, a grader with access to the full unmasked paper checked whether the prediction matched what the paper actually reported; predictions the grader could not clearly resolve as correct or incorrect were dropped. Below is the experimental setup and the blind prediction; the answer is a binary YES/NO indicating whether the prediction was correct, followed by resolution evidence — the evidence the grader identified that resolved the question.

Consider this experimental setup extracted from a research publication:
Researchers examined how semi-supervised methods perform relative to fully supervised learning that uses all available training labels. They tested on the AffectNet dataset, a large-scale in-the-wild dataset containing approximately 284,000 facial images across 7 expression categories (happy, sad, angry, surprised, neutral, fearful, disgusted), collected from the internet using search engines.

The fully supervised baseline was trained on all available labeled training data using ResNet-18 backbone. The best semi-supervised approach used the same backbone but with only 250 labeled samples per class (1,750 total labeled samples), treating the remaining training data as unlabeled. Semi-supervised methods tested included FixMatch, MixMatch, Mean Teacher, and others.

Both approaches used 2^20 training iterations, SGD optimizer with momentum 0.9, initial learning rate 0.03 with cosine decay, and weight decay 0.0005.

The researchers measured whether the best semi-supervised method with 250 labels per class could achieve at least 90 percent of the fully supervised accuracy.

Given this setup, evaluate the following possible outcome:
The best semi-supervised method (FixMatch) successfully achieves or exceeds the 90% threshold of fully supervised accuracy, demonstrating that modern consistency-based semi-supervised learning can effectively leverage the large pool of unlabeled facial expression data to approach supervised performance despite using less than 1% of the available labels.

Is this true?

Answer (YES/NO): YES